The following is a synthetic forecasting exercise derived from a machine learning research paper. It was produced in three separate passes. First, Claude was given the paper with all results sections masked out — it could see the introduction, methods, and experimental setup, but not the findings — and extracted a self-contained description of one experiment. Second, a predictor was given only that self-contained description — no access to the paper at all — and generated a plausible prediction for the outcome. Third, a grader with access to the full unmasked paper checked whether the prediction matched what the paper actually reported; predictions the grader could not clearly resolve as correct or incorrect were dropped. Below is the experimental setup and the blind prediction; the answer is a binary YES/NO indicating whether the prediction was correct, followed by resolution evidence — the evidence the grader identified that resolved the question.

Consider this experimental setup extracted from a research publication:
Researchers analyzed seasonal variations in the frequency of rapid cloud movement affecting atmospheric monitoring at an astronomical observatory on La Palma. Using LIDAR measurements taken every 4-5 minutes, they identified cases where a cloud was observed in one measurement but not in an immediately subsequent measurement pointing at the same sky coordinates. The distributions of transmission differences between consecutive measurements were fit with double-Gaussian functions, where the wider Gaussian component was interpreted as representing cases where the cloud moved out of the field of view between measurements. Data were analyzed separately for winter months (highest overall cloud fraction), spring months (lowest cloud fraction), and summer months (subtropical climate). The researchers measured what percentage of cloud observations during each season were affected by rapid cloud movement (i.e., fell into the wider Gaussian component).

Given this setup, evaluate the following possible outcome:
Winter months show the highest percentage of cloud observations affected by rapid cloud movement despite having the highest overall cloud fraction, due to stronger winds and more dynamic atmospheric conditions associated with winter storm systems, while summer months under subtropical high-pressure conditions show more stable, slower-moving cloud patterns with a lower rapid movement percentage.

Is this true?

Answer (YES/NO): YES